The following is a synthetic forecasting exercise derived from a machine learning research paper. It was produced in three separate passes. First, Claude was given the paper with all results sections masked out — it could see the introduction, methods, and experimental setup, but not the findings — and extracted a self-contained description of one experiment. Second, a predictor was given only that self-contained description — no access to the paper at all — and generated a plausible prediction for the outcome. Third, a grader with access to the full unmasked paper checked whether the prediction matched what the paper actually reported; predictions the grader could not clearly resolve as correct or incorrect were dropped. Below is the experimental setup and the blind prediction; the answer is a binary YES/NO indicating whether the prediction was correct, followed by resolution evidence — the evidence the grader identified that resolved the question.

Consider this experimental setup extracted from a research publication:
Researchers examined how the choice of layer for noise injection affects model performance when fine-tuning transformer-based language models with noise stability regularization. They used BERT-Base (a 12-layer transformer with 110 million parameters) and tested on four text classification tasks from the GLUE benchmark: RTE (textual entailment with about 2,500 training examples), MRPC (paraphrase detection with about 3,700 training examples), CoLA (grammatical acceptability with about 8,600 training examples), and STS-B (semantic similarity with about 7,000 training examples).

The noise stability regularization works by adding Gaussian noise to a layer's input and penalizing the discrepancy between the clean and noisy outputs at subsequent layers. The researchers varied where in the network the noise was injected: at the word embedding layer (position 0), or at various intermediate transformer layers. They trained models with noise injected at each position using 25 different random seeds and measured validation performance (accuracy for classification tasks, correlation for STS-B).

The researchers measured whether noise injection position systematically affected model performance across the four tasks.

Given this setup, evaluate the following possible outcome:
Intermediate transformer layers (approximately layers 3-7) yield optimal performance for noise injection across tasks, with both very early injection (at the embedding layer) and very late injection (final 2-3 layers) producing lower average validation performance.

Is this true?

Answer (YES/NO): NO